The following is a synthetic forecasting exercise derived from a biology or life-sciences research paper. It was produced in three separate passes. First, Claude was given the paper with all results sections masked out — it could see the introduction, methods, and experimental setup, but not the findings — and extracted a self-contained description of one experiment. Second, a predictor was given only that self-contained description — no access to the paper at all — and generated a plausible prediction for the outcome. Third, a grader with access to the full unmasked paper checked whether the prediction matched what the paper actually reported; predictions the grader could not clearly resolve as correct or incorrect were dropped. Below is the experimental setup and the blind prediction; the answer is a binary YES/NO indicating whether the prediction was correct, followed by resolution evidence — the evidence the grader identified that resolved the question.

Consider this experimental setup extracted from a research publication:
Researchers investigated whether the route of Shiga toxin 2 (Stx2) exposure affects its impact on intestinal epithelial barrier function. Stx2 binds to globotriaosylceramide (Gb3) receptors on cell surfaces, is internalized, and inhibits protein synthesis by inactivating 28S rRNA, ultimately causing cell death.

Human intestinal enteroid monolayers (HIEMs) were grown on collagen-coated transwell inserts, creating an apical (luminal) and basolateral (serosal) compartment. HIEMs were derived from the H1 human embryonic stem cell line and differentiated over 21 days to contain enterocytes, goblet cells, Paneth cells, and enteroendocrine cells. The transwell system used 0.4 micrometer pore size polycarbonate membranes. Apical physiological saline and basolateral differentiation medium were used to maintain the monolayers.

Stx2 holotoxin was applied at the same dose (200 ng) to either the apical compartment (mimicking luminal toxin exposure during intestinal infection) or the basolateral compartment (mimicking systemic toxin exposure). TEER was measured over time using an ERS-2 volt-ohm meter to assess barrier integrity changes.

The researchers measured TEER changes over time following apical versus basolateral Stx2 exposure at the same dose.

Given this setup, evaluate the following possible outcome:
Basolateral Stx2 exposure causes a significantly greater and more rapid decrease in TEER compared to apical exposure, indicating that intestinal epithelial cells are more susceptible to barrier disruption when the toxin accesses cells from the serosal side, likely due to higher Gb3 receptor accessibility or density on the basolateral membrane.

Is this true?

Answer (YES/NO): NO